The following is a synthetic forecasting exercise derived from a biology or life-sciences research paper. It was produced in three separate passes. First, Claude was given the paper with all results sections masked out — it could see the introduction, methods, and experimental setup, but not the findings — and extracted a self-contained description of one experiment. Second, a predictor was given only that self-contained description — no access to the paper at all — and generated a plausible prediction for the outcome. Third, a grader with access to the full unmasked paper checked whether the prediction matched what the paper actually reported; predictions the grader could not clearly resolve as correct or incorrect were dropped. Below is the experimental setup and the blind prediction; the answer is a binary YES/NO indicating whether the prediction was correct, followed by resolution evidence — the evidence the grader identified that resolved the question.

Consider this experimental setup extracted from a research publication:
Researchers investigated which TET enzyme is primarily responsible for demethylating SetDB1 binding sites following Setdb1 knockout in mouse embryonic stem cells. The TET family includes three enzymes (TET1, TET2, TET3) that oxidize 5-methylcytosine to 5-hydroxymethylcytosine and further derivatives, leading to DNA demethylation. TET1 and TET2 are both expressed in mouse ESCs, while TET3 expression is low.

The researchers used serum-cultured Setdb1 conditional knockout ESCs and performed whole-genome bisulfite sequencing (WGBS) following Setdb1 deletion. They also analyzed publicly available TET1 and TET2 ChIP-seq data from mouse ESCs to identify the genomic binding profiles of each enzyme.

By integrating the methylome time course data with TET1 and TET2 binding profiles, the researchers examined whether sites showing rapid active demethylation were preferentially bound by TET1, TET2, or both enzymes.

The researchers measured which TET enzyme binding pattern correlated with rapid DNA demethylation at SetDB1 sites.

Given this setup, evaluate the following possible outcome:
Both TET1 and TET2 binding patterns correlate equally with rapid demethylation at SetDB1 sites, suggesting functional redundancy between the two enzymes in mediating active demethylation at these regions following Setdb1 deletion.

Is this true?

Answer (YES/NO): NO